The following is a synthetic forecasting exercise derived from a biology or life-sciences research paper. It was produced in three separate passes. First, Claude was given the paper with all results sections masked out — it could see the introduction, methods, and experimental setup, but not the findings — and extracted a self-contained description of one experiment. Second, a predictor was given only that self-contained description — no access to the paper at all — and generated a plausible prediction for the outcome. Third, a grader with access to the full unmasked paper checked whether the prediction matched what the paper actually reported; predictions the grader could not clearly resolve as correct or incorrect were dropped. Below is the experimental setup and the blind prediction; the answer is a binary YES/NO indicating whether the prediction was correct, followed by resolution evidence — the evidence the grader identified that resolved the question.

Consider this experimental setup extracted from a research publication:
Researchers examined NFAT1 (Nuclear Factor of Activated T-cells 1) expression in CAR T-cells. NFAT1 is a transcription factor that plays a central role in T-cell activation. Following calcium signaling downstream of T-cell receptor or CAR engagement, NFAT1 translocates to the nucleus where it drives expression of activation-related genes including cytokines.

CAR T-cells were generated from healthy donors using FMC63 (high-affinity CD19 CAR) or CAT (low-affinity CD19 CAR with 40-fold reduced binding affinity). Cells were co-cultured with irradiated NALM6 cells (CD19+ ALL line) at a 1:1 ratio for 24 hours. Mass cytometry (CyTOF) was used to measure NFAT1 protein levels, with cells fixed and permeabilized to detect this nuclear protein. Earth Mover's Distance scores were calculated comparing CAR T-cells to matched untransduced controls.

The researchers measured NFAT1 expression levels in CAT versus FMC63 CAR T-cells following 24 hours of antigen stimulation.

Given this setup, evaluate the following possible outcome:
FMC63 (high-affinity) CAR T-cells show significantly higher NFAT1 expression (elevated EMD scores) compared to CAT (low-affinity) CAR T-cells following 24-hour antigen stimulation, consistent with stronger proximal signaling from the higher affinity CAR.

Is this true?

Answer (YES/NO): NO